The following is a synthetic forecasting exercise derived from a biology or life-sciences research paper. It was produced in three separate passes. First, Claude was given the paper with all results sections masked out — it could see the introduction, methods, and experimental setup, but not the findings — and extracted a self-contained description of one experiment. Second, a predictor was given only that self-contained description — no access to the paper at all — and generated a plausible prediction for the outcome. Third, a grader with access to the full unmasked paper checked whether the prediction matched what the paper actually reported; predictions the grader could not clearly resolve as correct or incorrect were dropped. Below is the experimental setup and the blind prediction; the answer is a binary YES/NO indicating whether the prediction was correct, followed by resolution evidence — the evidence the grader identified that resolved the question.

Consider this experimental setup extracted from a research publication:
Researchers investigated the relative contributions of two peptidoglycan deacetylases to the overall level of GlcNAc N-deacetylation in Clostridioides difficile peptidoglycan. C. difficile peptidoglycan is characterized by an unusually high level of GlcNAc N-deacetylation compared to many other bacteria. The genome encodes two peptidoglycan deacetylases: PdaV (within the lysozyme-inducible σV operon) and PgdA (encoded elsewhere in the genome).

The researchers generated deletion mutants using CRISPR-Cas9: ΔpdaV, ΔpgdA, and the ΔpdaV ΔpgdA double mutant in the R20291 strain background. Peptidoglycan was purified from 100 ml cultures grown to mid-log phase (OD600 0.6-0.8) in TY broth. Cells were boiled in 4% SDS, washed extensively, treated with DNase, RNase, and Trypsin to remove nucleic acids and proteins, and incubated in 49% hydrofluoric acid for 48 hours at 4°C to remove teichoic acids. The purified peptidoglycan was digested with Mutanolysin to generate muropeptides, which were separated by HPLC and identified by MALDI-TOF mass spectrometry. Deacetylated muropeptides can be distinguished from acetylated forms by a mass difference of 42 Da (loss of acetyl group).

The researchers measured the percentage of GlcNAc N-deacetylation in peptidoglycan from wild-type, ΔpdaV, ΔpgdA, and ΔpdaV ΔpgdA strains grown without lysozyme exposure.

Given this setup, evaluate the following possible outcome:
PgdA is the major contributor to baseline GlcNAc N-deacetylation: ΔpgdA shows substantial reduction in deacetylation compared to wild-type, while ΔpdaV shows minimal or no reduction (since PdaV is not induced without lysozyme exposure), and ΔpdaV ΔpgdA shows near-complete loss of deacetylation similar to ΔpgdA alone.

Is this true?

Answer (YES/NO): NO